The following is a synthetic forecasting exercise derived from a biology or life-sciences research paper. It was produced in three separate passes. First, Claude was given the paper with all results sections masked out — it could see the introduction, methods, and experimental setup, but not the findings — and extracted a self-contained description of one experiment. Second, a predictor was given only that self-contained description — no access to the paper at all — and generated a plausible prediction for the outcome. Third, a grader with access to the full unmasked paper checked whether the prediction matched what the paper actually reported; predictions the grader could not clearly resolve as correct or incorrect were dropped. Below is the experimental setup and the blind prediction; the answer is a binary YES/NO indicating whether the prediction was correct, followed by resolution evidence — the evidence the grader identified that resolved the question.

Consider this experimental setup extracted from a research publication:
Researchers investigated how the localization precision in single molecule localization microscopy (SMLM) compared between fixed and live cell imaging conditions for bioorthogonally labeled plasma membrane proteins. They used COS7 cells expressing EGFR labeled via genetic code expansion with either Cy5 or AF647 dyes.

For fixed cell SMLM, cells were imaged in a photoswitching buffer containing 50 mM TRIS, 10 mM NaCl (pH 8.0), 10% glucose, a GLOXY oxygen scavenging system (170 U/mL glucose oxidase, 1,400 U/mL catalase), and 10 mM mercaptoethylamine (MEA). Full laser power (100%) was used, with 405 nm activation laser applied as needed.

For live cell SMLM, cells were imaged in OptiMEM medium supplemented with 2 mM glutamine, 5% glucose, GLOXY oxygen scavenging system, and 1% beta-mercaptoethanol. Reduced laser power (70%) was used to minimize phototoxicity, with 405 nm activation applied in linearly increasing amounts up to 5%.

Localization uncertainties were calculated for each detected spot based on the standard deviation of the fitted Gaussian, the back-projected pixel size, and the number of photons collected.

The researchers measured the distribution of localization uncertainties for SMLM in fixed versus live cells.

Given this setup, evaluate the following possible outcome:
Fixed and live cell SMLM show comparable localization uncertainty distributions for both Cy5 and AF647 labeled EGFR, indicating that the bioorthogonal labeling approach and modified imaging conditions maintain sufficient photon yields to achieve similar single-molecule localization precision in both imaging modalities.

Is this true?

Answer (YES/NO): NO